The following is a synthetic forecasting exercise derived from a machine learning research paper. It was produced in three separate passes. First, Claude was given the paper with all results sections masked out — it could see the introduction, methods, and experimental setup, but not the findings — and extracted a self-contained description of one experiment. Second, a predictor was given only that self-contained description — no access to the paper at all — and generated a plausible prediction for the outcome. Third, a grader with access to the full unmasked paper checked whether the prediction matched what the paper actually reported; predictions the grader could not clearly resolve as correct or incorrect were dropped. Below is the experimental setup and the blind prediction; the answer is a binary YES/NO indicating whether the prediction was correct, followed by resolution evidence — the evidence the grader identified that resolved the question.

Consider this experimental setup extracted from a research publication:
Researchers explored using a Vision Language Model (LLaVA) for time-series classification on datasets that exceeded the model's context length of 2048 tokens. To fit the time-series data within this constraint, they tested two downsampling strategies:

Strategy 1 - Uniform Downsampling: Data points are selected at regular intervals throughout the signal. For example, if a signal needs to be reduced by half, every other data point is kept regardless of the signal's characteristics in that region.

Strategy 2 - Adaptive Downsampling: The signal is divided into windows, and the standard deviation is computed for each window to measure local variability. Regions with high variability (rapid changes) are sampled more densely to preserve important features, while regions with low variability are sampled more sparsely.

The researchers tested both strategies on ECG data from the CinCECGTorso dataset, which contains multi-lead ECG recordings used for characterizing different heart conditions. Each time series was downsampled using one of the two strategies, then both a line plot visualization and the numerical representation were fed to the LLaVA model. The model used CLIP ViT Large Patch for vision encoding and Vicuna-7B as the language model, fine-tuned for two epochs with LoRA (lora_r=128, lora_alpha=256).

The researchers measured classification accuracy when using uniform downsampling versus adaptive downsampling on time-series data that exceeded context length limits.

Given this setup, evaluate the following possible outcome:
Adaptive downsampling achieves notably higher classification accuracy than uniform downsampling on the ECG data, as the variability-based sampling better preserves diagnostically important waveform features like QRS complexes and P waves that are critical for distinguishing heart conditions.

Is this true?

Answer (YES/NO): YES